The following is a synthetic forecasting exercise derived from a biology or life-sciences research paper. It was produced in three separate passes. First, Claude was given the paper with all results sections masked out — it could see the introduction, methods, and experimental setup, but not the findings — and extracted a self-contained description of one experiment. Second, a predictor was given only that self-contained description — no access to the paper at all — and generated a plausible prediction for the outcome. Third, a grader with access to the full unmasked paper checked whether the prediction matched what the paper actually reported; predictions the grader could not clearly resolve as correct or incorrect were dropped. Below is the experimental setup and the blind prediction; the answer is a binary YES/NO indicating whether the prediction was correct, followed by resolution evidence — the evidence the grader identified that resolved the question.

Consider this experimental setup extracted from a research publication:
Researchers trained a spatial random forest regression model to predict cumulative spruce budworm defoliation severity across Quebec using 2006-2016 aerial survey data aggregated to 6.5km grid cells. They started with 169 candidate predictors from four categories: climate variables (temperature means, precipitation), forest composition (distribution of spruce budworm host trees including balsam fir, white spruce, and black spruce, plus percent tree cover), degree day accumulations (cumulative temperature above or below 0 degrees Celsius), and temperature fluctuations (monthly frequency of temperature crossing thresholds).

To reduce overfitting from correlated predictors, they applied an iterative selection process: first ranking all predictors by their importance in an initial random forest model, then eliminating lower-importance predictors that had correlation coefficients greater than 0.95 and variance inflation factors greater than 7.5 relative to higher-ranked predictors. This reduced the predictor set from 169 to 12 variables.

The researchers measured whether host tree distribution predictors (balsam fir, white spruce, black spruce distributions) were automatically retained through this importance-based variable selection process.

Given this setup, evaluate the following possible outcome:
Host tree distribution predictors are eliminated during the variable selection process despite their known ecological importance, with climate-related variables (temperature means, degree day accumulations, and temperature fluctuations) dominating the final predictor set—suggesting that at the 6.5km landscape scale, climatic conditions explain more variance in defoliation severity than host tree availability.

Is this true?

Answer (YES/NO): NO